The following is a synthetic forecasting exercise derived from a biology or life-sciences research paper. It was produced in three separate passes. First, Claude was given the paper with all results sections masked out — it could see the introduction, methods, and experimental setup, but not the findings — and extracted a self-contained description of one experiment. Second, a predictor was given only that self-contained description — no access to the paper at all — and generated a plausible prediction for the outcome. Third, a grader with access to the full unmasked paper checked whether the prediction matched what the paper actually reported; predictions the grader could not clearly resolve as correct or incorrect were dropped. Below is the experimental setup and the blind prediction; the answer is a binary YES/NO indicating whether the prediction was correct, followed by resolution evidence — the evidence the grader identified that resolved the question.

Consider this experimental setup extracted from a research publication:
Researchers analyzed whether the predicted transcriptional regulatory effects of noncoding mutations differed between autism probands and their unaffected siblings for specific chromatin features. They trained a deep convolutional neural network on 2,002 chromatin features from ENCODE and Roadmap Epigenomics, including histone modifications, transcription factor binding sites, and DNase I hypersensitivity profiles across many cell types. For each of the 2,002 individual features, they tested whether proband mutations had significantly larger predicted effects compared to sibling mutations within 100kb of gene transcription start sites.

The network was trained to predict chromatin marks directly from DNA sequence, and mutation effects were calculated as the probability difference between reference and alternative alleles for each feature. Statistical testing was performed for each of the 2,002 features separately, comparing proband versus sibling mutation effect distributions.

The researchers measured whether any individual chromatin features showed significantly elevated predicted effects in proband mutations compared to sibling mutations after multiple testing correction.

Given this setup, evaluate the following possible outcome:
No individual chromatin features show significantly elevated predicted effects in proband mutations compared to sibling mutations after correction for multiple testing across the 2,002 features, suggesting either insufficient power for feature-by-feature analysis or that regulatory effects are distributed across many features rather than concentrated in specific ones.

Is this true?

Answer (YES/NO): NO